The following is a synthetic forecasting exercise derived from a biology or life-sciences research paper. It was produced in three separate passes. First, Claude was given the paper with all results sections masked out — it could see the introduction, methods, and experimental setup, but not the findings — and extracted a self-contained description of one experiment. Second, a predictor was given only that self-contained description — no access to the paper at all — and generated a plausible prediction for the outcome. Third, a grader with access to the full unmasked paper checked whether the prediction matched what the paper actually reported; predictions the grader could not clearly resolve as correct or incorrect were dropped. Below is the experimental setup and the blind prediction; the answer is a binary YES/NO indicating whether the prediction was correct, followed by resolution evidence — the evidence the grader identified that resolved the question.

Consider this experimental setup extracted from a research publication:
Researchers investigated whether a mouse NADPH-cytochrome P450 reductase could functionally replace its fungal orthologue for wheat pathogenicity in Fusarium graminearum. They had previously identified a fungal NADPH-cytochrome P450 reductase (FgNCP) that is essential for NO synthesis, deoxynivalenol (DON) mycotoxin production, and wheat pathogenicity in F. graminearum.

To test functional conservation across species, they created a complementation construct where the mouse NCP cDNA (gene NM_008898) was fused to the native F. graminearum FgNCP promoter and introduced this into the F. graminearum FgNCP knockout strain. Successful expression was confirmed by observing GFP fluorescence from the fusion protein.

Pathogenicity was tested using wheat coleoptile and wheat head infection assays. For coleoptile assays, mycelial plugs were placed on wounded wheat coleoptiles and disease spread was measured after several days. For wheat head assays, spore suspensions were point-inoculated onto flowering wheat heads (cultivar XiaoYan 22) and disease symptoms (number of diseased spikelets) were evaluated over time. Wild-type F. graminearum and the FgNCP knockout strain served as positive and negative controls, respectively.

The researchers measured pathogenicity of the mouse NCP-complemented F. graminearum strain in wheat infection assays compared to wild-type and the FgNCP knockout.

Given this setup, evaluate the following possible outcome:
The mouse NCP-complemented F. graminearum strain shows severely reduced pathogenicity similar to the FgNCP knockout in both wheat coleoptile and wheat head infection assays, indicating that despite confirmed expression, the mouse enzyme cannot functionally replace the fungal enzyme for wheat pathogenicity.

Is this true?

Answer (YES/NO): NO